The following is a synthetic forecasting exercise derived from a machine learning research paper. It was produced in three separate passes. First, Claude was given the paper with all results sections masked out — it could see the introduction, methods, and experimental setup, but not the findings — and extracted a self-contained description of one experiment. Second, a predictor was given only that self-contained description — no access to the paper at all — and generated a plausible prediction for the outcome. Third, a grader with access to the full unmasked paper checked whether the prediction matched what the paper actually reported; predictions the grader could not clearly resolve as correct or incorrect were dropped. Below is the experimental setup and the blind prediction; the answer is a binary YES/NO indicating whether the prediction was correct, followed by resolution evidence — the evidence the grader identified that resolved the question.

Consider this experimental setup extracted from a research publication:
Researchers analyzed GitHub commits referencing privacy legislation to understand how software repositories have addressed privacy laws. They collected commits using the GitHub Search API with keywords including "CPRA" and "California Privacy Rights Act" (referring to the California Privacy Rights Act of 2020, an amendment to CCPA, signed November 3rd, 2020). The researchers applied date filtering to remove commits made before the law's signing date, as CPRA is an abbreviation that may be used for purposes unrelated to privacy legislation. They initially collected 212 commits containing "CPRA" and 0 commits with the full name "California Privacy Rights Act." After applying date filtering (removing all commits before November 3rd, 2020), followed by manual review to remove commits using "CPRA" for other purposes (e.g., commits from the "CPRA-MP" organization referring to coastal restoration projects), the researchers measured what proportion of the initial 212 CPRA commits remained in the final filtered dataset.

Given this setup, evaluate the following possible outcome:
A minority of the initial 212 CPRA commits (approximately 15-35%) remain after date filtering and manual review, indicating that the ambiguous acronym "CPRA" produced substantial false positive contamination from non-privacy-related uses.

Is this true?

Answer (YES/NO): YES